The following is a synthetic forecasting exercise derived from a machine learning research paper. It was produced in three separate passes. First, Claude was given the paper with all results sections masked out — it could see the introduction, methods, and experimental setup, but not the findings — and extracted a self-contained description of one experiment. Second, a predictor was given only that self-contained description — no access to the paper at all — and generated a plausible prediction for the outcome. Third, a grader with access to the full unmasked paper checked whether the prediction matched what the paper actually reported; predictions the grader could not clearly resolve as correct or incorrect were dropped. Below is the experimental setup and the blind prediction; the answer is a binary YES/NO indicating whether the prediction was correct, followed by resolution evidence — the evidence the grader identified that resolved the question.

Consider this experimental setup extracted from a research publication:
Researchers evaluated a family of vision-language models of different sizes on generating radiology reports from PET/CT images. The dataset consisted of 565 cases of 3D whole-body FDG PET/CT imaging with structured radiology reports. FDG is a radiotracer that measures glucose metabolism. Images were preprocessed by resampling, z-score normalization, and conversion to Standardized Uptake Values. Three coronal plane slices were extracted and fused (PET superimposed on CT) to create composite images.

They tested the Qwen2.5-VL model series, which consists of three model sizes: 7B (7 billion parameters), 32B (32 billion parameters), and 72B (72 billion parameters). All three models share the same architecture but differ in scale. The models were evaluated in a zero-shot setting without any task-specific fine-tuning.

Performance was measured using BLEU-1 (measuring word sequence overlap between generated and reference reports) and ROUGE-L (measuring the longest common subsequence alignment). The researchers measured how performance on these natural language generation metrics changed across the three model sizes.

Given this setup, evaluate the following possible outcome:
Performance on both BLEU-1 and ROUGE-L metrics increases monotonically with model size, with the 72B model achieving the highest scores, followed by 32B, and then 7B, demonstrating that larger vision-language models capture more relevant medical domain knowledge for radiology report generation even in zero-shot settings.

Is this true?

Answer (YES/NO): NO